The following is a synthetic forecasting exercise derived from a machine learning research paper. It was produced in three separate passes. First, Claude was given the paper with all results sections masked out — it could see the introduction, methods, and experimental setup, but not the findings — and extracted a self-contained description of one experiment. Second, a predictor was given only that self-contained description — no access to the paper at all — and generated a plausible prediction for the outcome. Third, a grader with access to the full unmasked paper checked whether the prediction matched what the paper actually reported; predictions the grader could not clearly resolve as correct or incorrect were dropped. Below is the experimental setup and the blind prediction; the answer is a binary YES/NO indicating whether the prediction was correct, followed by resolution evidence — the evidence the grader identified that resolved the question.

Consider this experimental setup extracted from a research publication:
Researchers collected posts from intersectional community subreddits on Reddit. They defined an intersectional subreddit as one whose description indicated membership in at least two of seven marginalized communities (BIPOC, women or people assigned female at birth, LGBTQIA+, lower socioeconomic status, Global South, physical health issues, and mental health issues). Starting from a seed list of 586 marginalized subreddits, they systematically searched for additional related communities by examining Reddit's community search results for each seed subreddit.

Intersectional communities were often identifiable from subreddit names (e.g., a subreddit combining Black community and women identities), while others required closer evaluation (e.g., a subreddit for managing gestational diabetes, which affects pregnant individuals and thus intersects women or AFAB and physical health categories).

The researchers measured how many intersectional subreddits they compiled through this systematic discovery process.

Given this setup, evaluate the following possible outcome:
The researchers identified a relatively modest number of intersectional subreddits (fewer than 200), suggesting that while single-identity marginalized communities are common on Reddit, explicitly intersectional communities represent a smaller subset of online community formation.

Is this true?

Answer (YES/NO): NO